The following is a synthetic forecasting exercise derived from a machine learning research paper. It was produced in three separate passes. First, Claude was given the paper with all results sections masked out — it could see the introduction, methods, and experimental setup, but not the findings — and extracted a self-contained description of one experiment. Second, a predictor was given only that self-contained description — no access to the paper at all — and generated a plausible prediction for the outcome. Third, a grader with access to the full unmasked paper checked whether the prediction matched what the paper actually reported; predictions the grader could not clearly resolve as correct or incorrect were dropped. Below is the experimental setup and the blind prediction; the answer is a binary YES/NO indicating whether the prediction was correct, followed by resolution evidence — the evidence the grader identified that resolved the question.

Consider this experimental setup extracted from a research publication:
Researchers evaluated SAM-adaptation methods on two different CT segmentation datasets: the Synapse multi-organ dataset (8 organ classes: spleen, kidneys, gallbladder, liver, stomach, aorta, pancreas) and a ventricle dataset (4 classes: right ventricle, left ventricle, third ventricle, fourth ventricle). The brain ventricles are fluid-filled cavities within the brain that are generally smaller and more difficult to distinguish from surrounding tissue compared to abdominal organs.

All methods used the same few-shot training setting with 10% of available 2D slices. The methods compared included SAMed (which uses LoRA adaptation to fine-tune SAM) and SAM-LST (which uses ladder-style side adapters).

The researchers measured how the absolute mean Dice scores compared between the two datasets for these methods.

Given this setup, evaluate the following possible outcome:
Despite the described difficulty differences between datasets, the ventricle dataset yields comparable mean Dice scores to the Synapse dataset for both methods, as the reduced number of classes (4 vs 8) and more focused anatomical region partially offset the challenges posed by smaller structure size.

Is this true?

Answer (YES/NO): YES